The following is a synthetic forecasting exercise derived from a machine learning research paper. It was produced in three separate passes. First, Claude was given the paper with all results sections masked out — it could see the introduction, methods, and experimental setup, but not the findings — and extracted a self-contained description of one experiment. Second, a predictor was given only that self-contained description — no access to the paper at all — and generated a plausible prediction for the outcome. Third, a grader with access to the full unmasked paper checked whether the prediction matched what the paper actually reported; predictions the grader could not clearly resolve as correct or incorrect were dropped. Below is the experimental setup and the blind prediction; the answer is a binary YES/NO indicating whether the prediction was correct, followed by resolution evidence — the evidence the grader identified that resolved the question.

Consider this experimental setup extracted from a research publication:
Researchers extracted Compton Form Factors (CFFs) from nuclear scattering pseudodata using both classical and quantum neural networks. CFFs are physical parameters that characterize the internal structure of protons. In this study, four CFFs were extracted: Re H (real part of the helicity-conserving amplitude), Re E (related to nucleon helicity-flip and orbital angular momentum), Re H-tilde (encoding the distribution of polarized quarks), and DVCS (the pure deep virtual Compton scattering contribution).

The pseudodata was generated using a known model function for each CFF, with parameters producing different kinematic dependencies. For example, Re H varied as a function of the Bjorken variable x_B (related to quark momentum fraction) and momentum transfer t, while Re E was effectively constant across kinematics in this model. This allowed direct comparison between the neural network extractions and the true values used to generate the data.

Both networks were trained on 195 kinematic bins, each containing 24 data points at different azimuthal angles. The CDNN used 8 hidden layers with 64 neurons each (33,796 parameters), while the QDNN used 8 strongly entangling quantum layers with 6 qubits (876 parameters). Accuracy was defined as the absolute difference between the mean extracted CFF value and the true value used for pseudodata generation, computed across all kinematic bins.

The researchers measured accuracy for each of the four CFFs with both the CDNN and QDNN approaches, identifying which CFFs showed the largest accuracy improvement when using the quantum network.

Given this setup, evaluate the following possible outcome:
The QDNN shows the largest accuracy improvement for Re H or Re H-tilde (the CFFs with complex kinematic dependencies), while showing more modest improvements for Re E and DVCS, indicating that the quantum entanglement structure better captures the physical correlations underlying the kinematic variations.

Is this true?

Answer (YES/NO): NO